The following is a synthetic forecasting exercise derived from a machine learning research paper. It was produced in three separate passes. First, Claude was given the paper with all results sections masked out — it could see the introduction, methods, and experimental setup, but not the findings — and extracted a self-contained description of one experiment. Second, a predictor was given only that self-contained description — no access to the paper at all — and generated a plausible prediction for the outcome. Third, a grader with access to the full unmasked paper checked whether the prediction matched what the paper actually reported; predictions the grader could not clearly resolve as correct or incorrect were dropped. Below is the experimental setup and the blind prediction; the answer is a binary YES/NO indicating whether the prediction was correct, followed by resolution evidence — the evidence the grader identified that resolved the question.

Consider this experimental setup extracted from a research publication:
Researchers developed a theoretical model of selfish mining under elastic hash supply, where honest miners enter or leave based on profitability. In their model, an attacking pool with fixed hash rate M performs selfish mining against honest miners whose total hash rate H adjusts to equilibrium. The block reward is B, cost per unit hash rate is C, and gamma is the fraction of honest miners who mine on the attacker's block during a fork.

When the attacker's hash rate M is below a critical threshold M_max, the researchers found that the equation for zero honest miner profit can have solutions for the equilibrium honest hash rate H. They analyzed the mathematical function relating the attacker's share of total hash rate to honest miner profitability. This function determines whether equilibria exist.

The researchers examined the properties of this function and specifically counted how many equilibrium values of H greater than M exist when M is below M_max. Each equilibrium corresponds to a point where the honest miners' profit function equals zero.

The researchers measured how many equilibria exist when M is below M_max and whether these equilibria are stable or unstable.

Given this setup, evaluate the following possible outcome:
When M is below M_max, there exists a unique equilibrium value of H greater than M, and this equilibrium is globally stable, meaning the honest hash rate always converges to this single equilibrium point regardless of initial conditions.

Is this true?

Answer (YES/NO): NO